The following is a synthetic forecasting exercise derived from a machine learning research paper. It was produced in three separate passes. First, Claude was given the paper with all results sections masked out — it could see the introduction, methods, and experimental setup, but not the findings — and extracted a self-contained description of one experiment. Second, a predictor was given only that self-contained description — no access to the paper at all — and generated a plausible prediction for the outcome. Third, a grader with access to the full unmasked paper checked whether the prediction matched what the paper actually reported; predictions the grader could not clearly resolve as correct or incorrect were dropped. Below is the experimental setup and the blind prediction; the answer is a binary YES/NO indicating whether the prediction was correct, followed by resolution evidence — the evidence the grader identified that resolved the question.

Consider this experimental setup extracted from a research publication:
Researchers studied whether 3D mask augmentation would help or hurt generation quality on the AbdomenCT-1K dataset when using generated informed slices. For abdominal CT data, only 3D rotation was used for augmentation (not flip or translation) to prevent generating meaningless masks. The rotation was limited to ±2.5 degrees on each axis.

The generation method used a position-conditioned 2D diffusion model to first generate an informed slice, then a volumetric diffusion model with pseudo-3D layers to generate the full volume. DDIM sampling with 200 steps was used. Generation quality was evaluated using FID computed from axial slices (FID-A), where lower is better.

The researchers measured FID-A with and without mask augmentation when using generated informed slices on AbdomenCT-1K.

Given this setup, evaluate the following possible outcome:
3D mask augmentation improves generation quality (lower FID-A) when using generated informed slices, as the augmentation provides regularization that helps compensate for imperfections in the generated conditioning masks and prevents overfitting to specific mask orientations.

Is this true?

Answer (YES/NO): NO